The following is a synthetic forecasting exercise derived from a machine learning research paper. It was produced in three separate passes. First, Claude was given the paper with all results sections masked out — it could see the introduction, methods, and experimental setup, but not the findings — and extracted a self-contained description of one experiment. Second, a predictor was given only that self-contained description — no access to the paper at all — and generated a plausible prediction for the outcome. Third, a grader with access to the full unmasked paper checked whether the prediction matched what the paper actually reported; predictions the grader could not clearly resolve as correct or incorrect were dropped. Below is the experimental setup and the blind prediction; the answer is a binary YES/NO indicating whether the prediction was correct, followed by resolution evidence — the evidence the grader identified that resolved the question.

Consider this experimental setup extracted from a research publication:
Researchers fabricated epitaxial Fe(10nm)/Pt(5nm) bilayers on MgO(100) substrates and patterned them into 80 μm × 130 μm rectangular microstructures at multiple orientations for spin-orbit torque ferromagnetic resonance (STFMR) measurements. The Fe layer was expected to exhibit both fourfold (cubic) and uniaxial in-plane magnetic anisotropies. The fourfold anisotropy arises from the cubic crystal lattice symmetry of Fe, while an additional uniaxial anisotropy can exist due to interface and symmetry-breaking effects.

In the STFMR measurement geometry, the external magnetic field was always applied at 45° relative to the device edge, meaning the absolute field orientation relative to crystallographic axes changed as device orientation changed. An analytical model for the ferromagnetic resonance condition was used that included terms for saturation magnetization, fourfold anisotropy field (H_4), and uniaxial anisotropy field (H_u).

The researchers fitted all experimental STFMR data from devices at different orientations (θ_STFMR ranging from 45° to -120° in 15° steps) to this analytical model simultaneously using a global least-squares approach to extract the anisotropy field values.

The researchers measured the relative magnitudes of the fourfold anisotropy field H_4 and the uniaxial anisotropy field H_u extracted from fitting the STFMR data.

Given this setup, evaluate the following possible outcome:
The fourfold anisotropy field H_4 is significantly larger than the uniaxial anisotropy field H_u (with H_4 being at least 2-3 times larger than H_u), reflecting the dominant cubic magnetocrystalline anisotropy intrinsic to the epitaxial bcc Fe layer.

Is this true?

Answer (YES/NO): YES